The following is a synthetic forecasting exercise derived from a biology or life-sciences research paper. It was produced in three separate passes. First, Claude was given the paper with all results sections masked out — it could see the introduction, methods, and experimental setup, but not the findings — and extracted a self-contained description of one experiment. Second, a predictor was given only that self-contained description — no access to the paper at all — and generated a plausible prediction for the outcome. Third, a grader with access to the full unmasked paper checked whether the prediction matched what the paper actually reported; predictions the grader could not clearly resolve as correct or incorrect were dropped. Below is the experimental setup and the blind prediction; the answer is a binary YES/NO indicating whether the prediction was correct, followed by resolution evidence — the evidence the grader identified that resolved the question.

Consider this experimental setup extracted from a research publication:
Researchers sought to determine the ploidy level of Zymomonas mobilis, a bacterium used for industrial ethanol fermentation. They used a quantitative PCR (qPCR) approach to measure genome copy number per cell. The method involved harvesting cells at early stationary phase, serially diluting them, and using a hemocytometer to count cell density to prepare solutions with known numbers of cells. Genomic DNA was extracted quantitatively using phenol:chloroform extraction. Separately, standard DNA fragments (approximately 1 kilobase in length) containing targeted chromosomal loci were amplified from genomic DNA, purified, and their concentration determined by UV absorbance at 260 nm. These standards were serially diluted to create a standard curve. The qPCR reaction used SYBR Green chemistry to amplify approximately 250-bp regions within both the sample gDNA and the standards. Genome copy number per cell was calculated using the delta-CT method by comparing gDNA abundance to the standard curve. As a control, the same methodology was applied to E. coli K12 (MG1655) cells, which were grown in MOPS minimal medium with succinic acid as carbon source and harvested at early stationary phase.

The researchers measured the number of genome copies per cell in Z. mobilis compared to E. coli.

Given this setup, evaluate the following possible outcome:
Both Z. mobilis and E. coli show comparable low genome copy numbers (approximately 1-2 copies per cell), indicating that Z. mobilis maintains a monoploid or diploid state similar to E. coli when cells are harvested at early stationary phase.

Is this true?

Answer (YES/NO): NO